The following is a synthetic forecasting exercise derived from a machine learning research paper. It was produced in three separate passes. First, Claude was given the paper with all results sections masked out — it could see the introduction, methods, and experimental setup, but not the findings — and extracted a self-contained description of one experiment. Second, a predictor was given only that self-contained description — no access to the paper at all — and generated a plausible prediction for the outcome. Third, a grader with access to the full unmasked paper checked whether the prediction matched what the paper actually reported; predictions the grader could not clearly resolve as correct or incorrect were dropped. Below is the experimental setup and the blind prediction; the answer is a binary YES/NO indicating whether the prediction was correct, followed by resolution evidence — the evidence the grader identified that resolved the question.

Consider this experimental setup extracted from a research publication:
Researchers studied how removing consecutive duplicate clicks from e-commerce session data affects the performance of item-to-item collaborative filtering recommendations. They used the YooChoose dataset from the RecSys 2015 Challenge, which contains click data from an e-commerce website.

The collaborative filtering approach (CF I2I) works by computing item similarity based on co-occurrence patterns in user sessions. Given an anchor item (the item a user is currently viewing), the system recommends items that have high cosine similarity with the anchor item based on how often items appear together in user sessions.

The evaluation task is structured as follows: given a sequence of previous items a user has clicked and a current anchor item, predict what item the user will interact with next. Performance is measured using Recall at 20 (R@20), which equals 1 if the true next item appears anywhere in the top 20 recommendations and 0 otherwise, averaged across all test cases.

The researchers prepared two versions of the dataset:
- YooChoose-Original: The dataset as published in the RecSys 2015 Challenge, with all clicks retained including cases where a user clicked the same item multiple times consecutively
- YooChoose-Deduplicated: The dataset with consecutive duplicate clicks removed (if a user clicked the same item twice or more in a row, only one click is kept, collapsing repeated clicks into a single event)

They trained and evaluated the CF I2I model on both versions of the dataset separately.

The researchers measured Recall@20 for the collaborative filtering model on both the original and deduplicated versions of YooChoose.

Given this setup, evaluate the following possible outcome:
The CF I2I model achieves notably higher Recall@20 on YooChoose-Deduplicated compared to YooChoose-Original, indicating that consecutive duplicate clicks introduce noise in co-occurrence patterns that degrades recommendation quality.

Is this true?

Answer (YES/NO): YES